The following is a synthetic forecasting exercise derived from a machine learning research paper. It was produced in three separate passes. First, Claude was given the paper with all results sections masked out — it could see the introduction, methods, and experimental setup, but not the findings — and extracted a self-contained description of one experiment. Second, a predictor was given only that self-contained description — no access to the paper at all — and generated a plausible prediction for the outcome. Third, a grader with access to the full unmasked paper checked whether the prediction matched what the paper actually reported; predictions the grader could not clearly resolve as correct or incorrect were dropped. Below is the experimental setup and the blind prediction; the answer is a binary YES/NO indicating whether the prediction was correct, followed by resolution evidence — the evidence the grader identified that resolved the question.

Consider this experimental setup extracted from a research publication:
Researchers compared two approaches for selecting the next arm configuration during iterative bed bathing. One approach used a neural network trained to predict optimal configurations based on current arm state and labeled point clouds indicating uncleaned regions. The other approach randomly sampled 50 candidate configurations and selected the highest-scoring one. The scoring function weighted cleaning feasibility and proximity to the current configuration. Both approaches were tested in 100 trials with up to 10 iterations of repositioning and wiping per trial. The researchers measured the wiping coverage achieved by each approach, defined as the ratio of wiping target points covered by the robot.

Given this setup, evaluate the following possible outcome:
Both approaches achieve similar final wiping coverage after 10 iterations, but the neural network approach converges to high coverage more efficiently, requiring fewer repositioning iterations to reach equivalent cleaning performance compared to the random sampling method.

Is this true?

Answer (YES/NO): NO